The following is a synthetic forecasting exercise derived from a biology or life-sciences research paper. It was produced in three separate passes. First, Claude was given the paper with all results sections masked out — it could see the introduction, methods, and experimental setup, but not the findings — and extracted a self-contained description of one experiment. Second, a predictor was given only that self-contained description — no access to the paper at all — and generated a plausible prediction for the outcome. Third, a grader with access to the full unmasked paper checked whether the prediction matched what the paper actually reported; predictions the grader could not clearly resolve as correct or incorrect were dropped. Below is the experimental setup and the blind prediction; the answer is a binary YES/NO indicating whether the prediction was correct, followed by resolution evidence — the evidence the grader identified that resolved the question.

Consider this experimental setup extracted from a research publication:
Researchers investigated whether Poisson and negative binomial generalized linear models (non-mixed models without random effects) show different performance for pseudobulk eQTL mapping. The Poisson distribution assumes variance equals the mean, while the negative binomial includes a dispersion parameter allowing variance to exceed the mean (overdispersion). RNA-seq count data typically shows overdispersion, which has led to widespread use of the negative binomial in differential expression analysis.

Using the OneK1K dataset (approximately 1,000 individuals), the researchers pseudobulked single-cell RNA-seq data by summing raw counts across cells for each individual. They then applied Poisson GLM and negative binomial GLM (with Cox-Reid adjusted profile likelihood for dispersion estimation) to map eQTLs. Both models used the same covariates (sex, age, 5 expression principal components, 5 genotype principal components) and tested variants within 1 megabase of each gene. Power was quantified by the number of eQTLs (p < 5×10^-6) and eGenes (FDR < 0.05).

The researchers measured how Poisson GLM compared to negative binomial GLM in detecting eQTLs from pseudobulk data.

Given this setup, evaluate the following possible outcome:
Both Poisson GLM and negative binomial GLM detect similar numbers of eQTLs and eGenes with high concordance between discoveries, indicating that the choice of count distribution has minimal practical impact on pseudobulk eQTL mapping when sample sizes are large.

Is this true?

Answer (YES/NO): NO